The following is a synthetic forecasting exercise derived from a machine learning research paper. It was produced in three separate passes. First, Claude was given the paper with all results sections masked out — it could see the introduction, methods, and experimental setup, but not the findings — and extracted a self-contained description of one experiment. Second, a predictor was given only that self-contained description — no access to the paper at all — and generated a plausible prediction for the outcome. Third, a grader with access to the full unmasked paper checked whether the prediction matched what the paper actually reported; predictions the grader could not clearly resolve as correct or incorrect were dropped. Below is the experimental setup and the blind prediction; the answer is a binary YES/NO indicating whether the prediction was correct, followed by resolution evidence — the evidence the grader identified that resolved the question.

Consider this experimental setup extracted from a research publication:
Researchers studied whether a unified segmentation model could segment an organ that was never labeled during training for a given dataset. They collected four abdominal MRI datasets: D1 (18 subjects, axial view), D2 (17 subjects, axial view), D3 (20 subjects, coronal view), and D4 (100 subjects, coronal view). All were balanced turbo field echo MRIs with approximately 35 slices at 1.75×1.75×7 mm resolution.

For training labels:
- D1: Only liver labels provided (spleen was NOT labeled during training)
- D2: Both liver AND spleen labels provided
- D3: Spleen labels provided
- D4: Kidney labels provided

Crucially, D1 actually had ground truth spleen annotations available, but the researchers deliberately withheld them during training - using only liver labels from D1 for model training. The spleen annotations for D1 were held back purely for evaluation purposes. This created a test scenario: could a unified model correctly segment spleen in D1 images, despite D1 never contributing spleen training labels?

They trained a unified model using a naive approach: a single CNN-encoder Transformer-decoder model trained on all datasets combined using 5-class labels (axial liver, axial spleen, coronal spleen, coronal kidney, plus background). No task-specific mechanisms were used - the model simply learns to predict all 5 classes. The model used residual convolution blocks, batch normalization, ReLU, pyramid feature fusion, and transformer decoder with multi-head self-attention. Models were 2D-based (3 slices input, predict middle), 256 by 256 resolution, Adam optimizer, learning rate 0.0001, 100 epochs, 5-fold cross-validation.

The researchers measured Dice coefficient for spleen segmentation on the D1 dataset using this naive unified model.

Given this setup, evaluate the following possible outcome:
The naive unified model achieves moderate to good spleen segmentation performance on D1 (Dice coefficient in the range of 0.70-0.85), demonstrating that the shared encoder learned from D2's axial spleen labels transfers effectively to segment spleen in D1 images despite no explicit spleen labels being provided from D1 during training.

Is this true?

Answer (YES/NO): NO